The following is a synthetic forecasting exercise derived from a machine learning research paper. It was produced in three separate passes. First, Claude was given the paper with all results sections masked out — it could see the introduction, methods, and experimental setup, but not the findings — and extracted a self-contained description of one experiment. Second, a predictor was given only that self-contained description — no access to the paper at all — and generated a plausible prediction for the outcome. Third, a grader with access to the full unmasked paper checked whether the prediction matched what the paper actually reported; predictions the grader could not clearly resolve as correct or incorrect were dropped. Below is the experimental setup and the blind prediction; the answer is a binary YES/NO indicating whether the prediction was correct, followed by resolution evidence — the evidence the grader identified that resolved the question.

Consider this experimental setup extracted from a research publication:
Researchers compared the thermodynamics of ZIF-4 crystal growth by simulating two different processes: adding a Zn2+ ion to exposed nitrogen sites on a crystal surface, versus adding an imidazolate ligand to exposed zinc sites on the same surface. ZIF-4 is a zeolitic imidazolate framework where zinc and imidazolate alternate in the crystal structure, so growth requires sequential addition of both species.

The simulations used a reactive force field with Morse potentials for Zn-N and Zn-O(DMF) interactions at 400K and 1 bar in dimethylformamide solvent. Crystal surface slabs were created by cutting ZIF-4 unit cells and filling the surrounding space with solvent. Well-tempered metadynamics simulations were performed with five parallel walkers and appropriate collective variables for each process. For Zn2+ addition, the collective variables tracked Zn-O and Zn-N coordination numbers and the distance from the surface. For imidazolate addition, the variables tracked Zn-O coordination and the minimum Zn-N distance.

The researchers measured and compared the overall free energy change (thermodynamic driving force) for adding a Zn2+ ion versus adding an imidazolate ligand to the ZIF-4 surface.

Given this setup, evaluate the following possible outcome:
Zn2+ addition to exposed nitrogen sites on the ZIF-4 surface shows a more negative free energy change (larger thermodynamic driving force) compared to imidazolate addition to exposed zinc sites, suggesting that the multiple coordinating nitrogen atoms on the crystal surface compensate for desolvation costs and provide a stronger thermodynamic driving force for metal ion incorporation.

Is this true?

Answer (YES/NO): YES